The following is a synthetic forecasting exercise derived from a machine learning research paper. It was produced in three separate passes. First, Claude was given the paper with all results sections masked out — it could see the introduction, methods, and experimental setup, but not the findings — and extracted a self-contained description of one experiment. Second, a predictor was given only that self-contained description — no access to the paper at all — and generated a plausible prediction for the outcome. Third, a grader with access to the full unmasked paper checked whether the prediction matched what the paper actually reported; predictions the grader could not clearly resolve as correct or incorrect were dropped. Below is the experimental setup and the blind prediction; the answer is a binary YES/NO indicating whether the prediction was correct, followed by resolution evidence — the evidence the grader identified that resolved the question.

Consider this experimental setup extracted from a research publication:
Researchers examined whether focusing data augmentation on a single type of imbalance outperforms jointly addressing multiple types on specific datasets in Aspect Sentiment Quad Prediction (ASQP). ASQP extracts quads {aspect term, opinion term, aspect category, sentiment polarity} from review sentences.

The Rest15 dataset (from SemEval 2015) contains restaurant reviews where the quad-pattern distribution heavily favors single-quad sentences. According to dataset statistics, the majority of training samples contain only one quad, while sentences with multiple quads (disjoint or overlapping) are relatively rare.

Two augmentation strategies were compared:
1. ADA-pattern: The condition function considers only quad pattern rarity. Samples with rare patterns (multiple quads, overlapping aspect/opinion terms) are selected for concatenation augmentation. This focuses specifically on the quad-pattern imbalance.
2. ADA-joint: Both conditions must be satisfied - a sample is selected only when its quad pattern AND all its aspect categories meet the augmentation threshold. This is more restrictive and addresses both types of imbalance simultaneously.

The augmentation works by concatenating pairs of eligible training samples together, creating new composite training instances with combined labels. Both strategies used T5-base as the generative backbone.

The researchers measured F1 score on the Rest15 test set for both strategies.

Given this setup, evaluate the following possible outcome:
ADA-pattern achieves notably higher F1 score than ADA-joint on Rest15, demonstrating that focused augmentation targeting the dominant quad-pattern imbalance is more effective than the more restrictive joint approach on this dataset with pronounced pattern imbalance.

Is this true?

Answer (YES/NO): NO